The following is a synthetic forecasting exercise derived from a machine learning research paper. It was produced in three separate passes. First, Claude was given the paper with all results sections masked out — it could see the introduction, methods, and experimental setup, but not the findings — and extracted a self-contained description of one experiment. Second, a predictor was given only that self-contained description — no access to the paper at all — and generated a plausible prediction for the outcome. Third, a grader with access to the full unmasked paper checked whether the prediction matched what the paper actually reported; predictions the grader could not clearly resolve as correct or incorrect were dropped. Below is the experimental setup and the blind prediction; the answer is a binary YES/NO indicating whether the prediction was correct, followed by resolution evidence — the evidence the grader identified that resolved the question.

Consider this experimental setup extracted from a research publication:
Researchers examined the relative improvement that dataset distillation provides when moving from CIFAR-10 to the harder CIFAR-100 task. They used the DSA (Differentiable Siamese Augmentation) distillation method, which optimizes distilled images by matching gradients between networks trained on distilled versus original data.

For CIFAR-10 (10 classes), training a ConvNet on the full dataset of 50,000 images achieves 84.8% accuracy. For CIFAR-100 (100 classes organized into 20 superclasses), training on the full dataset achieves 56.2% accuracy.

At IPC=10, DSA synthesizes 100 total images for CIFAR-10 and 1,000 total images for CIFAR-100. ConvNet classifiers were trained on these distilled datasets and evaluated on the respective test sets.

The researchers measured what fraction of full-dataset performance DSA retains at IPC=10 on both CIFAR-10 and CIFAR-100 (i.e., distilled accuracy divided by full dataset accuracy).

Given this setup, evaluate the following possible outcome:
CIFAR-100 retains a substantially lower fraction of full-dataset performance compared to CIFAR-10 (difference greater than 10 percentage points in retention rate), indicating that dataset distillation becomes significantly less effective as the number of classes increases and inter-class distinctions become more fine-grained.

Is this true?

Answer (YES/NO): NO